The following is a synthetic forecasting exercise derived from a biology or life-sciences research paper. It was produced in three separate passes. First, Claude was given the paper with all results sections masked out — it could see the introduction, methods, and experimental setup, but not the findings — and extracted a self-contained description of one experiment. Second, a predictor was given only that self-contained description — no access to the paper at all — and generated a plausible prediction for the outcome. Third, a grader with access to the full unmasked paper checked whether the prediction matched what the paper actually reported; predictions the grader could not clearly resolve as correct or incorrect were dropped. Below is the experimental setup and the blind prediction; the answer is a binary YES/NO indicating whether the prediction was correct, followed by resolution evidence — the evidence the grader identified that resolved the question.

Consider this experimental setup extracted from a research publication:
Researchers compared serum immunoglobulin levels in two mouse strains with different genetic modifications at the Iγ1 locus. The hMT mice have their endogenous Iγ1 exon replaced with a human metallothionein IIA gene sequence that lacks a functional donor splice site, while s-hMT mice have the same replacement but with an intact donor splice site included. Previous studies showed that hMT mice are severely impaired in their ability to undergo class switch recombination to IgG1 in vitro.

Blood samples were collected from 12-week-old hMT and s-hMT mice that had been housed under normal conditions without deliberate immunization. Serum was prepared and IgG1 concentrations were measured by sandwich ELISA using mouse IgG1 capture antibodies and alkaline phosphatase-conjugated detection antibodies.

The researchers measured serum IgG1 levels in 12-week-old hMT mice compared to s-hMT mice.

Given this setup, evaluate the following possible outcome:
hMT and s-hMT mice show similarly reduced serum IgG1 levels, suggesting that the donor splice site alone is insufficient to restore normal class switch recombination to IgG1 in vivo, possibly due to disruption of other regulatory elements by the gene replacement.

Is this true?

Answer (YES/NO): NO